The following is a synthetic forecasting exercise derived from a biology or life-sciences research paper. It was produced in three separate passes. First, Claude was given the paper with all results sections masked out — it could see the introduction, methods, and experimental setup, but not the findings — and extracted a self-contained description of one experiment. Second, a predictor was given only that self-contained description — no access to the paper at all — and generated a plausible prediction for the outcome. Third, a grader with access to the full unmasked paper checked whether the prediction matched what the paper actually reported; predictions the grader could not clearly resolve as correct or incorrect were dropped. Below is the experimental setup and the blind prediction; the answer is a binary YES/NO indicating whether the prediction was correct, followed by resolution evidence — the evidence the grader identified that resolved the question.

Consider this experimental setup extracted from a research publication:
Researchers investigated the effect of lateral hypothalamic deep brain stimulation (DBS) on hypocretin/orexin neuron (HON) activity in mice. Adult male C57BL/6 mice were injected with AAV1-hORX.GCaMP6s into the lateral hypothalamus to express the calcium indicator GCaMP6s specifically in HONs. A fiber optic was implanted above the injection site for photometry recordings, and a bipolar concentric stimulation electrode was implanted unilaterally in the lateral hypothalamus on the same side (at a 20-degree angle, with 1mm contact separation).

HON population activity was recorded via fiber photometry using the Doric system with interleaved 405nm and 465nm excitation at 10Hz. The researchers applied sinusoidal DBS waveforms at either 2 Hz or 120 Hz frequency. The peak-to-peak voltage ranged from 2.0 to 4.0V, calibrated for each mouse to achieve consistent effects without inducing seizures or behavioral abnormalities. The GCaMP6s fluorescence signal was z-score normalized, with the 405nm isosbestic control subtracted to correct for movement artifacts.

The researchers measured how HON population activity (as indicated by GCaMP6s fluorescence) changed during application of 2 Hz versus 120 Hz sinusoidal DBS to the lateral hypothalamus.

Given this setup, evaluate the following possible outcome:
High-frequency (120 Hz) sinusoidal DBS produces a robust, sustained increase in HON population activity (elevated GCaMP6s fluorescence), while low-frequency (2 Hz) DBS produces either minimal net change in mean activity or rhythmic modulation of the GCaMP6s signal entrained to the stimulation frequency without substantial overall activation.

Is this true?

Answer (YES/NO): NO